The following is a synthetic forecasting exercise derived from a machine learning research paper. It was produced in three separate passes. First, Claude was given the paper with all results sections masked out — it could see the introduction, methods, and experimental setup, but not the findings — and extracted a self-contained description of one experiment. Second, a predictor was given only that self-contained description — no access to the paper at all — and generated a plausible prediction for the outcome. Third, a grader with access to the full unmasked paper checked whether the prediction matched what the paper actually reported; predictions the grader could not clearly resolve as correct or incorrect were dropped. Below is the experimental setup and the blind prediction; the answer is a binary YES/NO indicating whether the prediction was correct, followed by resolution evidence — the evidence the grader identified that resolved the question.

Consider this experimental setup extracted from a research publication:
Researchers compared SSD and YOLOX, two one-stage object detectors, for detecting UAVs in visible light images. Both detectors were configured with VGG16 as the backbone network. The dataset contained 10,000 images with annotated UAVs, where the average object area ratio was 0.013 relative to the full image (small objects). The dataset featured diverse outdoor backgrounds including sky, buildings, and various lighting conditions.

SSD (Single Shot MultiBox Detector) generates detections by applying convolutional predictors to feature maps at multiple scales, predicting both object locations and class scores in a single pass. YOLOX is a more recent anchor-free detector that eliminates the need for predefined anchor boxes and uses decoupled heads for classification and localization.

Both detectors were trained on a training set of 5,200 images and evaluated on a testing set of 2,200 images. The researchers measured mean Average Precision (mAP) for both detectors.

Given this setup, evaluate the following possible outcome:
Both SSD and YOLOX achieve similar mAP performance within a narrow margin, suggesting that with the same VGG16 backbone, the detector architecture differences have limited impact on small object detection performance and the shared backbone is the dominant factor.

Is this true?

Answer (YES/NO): NO